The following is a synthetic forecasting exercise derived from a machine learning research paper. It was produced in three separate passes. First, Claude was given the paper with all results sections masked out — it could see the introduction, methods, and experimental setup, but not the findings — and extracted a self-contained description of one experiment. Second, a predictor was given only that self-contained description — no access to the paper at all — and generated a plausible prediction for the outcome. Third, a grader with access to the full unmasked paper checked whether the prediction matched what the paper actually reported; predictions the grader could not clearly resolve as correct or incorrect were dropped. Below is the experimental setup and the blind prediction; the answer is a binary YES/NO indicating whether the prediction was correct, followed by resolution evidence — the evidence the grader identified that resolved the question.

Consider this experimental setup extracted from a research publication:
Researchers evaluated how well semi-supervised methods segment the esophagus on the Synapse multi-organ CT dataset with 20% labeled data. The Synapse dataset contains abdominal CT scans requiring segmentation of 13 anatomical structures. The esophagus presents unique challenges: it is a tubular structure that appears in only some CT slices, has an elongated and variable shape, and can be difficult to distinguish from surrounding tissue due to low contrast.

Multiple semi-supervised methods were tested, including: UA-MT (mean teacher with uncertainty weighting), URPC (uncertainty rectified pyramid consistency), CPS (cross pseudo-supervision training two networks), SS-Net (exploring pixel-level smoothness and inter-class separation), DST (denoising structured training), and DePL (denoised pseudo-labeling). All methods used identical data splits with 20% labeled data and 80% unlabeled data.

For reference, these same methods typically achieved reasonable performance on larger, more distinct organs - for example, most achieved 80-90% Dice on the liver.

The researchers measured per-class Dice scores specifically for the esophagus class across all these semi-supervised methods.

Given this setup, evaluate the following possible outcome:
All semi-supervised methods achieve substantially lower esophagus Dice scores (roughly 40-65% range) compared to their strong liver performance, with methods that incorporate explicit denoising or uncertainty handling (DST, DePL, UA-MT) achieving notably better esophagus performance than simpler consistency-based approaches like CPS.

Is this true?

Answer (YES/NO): NO